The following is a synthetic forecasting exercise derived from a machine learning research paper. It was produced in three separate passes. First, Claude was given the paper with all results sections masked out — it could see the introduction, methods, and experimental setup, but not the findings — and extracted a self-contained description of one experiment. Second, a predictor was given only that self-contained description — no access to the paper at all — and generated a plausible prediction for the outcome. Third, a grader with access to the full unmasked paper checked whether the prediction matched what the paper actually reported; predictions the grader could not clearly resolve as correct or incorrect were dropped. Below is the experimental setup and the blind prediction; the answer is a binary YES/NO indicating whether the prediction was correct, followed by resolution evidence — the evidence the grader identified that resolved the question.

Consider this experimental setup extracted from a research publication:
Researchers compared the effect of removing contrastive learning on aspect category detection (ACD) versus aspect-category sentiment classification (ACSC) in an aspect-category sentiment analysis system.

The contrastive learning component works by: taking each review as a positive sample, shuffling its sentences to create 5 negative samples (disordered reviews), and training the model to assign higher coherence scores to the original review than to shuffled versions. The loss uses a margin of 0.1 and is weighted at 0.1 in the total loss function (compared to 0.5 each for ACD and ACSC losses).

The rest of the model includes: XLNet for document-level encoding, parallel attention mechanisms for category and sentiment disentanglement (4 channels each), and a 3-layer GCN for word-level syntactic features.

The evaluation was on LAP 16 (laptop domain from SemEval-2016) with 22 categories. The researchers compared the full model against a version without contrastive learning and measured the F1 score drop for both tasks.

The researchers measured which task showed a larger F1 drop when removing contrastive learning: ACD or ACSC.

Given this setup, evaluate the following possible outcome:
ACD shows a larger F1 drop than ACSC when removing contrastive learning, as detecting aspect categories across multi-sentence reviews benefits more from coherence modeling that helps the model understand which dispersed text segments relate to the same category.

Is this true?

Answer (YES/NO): NO